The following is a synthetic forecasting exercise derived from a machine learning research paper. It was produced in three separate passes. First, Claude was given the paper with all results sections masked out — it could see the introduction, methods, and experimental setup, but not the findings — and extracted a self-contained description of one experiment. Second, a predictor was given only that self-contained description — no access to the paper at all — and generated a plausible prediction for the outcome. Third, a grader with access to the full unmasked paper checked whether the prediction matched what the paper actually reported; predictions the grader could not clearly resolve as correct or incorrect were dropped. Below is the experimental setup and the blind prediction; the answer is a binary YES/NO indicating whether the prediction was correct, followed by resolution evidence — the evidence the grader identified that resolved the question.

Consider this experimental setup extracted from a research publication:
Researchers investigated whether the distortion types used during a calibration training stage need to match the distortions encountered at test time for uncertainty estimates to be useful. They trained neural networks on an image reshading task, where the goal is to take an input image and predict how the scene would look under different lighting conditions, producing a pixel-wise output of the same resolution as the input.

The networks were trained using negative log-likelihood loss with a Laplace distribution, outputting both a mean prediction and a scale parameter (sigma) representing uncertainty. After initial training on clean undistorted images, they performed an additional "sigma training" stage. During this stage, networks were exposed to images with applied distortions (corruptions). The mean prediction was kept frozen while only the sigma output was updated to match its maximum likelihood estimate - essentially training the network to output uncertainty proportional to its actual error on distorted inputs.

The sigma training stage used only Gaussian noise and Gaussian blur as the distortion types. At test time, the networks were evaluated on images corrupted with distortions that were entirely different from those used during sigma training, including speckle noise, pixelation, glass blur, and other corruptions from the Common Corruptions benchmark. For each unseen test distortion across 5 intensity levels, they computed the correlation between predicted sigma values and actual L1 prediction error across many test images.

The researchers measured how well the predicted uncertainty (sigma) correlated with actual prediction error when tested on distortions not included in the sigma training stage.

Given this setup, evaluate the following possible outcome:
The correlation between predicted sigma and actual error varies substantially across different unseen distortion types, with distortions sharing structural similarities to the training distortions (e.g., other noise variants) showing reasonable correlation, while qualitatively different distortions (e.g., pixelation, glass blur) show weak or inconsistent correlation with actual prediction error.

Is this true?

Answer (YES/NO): NO